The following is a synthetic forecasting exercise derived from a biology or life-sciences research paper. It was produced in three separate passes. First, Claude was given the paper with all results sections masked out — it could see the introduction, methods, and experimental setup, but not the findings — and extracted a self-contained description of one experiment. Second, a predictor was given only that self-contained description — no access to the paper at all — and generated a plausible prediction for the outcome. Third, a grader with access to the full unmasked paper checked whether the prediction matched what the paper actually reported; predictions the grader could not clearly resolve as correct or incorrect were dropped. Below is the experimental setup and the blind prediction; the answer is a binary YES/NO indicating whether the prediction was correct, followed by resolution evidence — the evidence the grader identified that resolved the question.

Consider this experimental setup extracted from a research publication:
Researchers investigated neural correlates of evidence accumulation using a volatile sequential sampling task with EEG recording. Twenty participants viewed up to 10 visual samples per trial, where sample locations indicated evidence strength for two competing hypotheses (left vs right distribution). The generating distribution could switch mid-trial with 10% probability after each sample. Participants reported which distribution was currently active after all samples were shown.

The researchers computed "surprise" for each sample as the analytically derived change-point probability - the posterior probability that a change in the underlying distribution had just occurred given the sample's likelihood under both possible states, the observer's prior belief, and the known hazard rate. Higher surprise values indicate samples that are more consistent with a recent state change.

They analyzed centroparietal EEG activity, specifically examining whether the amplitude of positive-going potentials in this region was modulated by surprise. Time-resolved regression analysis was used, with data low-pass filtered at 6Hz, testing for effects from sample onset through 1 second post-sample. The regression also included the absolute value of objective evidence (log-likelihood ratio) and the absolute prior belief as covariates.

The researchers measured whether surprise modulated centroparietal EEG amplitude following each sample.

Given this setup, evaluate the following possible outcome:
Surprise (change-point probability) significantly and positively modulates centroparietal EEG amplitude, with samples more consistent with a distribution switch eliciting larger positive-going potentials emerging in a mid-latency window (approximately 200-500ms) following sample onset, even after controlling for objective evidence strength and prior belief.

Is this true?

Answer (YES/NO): YES